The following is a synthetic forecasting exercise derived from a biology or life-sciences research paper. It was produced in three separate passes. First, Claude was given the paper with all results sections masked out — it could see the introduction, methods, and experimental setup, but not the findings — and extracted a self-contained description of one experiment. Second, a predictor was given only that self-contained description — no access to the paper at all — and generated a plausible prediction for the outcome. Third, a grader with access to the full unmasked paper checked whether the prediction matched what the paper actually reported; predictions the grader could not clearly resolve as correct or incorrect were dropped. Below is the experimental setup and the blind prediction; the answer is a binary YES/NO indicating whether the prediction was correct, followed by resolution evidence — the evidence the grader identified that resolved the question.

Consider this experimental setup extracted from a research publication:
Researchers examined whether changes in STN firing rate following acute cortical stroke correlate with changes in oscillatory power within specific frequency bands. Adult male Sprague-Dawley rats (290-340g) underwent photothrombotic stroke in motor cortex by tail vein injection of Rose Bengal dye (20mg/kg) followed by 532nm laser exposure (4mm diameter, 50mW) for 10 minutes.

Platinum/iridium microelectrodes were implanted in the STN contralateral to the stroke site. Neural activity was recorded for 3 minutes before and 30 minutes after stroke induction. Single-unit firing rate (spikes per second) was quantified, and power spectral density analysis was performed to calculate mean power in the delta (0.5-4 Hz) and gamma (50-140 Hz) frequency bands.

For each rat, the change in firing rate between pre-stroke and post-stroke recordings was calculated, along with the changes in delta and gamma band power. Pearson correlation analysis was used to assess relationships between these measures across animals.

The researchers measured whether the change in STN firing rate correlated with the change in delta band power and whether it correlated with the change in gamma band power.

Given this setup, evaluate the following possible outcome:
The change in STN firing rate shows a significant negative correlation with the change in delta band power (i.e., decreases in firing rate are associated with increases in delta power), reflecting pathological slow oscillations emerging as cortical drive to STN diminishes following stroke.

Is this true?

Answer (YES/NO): NO